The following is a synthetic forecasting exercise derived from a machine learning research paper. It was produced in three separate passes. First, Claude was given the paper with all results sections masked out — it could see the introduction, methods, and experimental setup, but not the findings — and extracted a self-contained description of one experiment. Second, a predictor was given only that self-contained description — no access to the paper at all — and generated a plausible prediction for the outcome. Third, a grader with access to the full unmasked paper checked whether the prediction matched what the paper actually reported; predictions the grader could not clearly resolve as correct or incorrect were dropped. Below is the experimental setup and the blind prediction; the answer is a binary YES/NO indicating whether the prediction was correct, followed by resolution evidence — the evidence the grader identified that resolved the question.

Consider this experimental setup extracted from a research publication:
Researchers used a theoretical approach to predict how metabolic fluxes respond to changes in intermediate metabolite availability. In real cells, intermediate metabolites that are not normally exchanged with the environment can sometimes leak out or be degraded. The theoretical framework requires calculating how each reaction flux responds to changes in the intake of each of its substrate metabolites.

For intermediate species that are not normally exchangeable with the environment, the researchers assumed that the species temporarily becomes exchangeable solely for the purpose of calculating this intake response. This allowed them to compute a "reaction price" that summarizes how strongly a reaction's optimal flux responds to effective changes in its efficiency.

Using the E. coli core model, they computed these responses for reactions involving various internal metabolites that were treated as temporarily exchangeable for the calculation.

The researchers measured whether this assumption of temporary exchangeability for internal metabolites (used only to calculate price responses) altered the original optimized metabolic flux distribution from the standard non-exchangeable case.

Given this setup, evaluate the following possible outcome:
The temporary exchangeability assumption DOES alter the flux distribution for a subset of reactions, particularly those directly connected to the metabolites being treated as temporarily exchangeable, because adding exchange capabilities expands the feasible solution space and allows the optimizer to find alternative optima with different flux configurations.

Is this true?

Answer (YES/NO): NO